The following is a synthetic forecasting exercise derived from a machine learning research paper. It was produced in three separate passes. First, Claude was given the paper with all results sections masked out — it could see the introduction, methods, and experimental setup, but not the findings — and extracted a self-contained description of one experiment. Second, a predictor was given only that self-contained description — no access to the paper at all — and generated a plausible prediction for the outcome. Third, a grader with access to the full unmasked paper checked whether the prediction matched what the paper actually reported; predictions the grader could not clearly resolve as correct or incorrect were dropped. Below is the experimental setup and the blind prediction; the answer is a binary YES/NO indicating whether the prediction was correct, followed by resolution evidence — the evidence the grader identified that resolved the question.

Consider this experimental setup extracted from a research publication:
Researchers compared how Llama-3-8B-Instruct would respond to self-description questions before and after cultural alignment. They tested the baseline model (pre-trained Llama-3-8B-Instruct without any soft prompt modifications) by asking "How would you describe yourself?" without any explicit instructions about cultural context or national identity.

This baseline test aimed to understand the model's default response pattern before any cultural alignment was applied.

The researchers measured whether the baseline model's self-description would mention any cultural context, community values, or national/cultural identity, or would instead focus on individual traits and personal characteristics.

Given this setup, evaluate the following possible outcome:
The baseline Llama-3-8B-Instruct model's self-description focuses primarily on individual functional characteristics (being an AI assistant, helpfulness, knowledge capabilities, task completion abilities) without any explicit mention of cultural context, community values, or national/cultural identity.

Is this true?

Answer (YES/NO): NO